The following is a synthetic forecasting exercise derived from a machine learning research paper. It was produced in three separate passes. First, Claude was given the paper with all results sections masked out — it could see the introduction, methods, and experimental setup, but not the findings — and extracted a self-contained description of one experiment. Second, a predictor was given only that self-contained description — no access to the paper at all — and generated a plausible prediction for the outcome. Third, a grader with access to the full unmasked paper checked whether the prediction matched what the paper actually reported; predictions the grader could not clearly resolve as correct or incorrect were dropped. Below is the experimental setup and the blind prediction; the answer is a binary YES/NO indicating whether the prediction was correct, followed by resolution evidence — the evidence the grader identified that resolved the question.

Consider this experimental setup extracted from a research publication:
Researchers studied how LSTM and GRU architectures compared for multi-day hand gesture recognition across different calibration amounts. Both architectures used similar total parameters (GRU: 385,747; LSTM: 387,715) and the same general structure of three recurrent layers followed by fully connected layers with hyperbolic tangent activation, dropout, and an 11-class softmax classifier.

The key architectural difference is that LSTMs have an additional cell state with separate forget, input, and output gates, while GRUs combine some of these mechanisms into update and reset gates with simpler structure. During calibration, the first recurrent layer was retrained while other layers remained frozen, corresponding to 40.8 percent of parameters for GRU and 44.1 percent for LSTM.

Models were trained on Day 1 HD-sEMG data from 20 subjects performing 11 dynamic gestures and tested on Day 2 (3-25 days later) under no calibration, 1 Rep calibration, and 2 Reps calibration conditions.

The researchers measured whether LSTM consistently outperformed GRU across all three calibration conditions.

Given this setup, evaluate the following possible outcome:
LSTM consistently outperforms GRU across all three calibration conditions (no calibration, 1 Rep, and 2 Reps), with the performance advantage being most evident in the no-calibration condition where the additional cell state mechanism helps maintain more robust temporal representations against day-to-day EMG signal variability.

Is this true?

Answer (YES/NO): NO